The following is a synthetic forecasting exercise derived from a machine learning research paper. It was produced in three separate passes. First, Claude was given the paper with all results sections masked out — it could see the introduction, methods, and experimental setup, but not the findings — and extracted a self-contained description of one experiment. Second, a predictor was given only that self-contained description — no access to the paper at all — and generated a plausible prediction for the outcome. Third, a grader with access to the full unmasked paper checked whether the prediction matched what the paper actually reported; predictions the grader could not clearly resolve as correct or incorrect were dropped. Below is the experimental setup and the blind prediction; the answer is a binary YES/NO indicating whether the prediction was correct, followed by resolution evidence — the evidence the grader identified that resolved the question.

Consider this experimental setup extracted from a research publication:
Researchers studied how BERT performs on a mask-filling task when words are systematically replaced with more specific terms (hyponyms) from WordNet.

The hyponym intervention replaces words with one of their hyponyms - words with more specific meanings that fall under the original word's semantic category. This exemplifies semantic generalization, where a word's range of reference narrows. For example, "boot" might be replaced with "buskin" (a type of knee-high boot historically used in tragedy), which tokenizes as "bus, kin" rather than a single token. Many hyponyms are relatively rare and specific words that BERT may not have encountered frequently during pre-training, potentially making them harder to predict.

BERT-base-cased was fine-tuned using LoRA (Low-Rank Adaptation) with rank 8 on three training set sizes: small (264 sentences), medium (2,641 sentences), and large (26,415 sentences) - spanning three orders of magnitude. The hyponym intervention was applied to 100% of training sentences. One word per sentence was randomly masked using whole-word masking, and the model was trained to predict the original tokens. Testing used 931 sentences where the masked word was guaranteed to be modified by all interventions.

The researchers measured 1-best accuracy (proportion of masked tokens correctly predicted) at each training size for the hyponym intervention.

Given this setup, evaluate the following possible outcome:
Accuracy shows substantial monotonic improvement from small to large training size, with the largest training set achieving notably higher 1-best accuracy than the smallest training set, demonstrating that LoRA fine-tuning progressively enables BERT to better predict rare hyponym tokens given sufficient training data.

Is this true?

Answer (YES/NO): YES